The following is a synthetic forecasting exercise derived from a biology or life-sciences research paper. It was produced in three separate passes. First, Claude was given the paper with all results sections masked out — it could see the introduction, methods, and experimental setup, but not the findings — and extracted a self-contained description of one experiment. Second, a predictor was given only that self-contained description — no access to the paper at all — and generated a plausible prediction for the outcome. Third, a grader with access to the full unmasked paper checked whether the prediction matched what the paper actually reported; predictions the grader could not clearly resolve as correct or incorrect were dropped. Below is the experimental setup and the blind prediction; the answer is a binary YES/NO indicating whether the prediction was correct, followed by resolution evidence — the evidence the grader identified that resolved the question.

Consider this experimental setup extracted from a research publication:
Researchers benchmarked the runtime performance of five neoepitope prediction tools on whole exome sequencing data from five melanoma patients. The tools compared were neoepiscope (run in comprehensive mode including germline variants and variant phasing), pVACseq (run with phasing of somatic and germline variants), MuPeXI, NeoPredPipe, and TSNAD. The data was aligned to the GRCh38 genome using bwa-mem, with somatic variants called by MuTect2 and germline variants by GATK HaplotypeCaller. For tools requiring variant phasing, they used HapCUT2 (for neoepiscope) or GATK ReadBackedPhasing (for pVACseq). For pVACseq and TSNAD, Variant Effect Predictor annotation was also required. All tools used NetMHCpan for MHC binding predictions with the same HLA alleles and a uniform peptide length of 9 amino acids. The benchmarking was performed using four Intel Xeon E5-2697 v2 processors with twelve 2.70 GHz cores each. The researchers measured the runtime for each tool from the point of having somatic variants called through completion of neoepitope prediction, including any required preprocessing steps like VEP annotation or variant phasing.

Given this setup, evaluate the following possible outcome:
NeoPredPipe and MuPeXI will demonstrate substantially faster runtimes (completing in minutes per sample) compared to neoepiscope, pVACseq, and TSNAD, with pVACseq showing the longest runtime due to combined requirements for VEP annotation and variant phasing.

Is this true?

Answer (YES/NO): NO